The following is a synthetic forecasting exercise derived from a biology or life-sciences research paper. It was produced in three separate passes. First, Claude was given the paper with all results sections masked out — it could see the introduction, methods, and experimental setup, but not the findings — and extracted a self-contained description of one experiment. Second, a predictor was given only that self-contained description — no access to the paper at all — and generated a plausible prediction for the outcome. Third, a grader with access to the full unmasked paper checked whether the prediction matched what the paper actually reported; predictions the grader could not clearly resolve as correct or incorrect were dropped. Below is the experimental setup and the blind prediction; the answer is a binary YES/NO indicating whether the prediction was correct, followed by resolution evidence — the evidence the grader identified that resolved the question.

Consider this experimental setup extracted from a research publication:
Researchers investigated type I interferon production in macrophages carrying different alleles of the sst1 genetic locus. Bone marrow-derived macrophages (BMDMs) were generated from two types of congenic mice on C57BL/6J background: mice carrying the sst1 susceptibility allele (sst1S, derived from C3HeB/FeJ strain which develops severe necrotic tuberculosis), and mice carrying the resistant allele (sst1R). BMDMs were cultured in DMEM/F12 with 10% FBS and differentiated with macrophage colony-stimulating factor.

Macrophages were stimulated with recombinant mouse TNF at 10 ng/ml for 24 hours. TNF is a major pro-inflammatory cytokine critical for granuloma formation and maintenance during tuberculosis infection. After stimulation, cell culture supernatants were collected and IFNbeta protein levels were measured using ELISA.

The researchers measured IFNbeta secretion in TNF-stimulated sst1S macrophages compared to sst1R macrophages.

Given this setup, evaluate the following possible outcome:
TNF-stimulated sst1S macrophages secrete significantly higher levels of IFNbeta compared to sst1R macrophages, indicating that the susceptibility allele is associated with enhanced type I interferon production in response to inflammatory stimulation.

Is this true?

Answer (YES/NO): YES